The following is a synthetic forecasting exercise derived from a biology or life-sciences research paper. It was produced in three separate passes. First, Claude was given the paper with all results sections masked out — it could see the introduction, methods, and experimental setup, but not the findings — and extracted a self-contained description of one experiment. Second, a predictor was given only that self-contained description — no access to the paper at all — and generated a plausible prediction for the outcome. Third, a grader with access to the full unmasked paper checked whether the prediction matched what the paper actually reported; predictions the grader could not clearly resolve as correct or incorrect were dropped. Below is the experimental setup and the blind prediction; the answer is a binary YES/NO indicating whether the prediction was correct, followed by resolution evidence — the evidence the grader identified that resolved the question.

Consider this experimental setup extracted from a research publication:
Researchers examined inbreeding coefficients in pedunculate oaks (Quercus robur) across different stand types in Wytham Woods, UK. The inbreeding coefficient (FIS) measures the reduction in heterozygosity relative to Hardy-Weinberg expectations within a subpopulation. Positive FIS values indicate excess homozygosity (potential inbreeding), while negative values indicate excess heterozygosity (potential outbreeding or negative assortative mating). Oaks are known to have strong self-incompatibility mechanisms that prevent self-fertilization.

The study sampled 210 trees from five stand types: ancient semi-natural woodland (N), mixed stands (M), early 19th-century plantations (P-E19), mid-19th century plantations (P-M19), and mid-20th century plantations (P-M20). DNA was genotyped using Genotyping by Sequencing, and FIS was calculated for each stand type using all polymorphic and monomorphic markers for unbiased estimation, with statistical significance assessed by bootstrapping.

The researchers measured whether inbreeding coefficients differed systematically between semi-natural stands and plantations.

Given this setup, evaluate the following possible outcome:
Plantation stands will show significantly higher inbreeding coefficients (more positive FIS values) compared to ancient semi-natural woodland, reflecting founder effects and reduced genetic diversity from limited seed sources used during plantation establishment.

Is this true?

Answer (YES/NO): NO